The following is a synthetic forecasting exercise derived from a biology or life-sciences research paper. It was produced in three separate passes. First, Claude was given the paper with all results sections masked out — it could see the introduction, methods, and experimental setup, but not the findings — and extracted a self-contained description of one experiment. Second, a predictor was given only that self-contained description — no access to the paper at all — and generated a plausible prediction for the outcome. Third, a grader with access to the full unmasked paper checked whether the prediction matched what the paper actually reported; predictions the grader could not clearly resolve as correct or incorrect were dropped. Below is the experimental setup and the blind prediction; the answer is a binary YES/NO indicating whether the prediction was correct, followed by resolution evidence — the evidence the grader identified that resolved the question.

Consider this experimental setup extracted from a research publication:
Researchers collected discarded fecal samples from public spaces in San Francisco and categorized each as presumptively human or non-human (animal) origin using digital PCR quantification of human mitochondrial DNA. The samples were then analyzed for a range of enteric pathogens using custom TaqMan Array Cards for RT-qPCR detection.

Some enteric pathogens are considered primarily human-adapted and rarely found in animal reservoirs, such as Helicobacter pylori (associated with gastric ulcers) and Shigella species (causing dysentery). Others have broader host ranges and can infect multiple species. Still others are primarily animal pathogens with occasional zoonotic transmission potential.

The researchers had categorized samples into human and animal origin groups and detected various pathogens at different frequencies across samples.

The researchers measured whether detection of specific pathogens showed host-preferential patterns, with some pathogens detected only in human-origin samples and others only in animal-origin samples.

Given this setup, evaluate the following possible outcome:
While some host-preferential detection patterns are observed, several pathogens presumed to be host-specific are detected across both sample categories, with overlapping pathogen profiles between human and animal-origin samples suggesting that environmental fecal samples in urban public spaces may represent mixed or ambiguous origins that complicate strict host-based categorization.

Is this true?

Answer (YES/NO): NO